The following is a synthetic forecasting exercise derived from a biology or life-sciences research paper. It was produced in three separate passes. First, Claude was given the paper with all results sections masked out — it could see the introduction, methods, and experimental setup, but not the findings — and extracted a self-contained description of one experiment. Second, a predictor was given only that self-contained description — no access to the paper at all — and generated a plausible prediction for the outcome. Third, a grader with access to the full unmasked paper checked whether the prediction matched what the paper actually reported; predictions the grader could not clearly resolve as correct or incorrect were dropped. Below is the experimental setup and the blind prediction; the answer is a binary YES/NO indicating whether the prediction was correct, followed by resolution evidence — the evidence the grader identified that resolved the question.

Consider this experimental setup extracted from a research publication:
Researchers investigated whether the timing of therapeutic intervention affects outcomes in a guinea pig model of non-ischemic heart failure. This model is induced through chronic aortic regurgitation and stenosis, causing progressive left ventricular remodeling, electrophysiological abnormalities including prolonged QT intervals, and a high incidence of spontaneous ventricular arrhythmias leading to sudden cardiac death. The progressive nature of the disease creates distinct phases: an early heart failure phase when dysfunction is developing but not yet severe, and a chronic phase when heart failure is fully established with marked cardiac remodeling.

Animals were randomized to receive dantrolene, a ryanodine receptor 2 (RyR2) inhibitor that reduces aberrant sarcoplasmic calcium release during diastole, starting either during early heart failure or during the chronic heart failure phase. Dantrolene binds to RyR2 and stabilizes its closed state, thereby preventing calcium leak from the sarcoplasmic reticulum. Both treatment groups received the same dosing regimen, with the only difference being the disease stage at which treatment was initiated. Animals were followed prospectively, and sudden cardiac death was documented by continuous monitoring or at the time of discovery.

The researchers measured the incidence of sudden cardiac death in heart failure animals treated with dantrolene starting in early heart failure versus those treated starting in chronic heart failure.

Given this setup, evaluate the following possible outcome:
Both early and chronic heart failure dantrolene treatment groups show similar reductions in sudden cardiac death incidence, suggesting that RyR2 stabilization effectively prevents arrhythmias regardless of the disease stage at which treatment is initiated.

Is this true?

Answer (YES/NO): NO